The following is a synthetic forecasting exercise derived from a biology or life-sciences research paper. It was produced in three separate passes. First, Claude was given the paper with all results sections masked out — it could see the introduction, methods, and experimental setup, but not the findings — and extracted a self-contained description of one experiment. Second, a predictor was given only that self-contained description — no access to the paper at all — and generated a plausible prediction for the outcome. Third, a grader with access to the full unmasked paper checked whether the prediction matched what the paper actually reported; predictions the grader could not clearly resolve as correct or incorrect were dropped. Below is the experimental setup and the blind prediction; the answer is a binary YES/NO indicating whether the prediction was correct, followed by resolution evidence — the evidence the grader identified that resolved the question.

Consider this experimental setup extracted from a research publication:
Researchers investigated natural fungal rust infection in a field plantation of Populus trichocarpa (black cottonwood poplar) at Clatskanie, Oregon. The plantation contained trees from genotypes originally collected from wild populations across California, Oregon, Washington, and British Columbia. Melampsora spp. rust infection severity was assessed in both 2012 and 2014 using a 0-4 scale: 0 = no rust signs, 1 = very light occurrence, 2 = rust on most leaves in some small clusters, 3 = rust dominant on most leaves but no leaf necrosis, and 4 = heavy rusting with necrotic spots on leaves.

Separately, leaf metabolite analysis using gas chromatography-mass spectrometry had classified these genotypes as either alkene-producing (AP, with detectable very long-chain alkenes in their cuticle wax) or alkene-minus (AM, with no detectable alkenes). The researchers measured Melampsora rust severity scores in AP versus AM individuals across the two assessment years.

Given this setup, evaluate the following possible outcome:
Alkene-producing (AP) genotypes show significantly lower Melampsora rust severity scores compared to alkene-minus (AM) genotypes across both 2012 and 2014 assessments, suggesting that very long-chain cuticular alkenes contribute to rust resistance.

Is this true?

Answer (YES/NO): NO